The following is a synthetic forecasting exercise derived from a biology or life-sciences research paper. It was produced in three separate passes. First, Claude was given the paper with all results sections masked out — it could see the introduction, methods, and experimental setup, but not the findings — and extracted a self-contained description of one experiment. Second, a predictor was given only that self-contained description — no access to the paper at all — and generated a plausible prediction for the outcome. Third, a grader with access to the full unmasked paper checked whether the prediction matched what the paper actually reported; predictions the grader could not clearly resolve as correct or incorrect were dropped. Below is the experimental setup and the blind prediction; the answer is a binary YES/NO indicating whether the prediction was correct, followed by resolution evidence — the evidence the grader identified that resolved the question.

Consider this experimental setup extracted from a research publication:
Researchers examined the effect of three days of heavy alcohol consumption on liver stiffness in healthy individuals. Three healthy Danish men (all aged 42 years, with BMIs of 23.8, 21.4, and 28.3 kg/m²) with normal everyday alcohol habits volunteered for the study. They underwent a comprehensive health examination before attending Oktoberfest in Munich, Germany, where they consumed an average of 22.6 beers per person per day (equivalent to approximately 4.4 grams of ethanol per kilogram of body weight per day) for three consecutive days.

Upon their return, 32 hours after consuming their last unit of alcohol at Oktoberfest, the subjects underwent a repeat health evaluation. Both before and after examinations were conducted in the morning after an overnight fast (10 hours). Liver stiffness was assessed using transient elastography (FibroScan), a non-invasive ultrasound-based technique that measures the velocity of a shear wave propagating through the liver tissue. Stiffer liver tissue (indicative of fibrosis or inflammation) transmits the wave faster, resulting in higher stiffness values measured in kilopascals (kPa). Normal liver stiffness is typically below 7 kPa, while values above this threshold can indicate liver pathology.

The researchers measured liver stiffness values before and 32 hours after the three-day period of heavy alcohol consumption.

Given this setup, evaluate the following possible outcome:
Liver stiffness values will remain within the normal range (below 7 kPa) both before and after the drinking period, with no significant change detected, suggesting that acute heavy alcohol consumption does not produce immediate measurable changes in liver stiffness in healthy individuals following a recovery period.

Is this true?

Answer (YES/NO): YES